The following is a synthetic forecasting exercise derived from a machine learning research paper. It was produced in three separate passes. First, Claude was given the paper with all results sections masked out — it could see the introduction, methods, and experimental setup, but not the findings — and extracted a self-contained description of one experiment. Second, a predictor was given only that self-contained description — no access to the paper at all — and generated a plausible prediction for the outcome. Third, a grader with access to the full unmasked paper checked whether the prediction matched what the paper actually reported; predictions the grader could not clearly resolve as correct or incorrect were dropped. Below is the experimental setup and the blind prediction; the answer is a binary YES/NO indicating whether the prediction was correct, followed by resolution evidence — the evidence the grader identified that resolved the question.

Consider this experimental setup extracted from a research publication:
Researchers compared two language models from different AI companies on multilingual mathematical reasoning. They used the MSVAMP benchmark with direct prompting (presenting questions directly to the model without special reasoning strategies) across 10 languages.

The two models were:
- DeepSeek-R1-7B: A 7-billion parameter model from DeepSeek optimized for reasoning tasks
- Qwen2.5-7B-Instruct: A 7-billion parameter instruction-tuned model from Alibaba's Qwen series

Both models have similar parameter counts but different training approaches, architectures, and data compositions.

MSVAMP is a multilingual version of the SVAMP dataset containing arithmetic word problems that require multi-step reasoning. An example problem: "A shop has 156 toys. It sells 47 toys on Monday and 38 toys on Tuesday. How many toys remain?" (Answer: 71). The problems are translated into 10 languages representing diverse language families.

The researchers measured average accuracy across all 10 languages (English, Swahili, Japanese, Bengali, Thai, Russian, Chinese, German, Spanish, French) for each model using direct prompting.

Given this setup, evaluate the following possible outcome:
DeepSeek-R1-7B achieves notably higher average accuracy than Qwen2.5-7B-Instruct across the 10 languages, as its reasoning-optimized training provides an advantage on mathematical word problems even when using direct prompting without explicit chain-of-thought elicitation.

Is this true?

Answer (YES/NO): NO